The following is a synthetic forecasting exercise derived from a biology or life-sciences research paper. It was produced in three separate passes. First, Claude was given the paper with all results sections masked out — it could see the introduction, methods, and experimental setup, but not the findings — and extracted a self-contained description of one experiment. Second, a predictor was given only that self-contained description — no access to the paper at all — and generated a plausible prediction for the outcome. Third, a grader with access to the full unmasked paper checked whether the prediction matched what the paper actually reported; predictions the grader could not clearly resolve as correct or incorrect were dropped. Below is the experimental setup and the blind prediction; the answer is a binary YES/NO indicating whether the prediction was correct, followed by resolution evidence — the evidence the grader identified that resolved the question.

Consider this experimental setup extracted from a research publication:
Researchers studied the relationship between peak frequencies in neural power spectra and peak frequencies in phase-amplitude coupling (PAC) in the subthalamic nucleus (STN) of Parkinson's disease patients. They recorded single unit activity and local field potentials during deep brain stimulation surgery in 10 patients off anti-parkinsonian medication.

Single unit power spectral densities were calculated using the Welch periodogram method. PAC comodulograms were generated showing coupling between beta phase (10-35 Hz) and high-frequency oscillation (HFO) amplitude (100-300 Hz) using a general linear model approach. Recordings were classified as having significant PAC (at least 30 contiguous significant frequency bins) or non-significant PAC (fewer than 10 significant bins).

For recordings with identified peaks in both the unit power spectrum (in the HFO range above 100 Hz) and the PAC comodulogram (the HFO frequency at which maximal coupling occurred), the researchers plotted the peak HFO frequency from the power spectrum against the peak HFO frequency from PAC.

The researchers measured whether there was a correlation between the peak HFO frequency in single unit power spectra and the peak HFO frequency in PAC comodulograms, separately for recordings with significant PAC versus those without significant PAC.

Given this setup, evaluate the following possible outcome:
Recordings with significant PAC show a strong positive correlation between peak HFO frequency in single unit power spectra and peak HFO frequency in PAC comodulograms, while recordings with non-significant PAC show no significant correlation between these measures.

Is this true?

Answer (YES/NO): YES